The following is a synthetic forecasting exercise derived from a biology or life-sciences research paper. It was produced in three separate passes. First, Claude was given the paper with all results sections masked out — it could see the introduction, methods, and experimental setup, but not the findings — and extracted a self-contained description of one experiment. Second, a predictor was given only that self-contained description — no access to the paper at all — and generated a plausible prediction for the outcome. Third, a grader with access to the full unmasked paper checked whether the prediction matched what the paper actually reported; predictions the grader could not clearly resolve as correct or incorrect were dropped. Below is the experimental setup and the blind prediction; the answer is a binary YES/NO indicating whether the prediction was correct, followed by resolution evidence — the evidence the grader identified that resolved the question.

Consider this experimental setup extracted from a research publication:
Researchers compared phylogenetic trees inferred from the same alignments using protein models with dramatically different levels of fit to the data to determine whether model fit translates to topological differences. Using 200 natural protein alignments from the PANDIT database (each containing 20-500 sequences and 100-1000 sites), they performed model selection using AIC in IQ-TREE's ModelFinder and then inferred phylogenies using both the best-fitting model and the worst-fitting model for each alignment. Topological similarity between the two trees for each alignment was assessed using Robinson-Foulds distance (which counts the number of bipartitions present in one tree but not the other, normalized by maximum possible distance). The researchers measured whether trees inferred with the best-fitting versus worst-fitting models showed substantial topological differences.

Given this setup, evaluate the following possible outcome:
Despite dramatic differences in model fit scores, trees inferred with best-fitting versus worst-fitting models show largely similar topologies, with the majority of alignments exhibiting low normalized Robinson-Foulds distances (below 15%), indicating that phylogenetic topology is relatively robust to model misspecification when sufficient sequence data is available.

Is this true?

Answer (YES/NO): NO